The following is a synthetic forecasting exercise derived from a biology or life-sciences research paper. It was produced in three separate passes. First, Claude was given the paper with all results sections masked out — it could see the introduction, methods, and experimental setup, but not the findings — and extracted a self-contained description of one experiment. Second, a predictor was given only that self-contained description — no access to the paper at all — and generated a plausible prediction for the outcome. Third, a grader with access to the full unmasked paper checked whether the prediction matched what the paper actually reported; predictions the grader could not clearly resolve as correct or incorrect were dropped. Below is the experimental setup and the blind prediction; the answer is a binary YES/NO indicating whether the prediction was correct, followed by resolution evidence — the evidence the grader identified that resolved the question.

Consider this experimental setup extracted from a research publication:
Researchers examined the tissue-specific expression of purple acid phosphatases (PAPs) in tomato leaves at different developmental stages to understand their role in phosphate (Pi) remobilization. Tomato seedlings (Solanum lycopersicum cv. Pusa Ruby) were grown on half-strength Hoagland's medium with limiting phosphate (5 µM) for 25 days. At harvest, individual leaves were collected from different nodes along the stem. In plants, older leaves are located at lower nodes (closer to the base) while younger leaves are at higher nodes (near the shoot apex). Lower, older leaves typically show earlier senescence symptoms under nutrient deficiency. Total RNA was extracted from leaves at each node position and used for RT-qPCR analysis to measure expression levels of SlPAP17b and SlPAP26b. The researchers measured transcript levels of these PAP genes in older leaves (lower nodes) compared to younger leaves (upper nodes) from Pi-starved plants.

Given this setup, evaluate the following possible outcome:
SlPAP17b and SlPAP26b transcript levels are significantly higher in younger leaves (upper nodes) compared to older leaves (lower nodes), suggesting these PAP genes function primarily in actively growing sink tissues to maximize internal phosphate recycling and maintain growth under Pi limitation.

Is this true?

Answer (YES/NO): NO